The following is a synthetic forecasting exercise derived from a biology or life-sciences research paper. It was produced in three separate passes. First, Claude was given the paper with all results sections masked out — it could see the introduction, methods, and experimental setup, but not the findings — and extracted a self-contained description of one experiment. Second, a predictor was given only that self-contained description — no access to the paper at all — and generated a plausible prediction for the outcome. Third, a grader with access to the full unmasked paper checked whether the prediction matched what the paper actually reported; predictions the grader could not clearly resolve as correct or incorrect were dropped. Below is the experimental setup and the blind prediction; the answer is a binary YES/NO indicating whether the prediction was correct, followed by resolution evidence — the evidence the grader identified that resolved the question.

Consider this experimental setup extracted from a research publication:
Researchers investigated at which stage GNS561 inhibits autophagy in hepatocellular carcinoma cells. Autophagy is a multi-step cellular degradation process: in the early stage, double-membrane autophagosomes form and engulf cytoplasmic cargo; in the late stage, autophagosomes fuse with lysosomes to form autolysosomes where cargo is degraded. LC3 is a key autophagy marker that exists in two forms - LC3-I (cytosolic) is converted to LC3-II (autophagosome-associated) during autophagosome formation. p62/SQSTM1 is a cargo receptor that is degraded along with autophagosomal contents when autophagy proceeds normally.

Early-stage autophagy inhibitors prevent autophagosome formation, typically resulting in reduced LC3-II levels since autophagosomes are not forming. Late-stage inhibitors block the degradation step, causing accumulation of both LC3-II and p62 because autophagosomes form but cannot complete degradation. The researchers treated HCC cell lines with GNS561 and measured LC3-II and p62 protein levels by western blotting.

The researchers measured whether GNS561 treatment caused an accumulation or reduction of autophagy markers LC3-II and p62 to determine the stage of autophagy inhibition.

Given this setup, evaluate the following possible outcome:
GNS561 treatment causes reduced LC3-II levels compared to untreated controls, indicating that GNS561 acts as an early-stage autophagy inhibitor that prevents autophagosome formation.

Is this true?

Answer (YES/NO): NO